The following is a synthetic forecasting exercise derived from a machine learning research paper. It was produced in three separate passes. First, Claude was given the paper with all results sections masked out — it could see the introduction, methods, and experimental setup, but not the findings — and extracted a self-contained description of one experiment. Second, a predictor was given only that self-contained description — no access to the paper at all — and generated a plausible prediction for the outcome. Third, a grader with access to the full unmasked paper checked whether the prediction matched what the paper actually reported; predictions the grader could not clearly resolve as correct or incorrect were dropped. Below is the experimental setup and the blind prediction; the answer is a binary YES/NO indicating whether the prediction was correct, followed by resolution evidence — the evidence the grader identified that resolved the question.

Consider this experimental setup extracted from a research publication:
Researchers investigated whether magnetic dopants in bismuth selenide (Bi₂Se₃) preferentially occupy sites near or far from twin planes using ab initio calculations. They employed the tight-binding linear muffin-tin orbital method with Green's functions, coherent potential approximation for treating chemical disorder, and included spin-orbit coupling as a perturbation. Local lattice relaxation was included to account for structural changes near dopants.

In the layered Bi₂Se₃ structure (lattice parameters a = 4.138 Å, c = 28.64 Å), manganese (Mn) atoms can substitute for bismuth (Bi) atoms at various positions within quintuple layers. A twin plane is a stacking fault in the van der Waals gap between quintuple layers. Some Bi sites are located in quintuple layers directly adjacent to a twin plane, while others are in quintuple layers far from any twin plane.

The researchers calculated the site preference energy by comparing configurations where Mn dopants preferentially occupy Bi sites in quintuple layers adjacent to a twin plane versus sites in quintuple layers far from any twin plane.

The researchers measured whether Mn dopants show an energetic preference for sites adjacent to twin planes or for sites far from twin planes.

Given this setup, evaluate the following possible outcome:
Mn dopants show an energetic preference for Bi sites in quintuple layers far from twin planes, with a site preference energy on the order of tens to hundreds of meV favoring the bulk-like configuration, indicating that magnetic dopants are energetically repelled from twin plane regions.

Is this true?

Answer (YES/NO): NO